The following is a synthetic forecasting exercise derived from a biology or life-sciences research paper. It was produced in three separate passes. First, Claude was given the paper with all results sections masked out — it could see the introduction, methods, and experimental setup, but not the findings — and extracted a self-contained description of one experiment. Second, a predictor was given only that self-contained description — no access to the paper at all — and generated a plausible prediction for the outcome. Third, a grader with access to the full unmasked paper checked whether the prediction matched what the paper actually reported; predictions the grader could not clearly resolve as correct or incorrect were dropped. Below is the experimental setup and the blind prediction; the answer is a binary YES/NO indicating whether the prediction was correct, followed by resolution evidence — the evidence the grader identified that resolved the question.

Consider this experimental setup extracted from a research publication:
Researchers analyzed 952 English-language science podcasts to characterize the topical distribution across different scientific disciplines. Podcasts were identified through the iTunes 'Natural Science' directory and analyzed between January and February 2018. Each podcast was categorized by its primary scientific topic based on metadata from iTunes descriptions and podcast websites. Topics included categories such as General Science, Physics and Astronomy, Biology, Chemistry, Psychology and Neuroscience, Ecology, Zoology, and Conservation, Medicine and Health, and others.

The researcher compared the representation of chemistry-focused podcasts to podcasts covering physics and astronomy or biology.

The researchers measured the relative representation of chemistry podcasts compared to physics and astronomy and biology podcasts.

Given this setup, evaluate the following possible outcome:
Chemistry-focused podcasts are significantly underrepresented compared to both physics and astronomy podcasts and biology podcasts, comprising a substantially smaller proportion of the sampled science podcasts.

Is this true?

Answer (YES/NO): YES